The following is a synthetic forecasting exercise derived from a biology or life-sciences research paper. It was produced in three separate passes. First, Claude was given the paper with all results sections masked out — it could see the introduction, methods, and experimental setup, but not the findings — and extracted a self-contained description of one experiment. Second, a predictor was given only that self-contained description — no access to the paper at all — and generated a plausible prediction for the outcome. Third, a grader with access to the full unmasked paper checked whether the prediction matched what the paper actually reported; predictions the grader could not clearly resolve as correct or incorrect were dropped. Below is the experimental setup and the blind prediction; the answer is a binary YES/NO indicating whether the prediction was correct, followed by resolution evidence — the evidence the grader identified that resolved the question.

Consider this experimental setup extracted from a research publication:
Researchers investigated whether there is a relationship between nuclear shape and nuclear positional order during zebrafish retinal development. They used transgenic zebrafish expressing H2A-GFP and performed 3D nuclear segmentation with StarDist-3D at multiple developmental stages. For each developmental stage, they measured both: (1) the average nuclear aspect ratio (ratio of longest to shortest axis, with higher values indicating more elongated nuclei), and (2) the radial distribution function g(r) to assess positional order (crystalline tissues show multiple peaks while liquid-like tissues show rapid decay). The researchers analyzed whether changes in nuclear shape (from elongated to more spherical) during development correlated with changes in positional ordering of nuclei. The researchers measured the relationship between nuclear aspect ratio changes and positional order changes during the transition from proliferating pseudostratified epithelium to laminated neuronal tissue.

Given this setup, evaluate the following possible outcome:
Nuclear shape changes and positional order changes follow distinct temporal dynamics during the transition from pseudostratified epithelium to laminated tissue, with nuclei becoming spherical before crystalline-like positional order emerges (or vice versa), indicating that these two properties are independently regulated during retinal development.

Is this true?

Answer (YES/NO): NO